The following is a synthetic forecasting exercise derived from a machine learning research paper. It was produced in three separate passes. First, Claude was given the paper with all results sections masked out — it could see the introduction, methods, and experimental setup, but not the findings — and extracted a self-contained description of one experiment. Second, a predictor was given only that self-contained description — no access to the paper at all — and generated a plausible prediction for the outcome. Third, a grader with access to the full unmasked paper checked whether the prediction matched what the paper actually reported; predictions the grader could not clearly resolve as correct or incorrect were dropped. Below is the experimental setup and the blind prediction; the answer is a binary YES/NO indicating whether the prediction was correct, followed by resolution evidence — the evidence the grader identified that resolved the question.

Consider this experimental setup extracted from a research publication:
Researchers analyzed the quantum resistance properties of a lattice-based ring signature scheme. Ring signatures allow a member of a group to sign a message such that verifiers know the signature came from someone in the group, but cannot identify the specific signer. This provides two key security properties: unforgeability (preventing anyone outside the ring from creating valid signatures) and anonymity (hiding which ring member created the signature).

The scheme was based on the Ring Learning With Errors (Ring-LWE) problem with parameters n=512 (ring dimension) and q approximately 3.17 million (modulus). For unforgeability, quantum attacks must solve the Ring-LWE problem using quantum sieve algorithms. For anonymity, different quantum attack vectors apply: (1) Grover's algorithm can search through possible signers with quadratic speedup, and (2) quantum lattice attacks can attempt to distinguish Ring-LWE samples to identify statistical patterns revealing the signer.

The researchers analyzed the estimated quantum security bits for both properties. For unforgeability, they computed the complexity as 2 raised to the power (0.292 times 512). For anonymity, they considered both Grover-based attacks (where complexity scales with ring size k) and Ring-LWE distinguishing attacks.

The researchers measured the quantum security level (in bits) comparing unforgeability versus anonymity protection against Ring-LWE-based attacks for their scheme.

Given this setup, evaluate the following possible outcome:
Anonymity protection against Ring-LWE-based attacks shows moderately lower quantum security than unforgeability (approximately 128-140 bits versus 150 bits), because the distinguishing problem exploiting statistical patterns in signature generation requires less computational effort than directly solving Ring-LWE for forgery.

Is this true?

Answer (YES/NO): NO